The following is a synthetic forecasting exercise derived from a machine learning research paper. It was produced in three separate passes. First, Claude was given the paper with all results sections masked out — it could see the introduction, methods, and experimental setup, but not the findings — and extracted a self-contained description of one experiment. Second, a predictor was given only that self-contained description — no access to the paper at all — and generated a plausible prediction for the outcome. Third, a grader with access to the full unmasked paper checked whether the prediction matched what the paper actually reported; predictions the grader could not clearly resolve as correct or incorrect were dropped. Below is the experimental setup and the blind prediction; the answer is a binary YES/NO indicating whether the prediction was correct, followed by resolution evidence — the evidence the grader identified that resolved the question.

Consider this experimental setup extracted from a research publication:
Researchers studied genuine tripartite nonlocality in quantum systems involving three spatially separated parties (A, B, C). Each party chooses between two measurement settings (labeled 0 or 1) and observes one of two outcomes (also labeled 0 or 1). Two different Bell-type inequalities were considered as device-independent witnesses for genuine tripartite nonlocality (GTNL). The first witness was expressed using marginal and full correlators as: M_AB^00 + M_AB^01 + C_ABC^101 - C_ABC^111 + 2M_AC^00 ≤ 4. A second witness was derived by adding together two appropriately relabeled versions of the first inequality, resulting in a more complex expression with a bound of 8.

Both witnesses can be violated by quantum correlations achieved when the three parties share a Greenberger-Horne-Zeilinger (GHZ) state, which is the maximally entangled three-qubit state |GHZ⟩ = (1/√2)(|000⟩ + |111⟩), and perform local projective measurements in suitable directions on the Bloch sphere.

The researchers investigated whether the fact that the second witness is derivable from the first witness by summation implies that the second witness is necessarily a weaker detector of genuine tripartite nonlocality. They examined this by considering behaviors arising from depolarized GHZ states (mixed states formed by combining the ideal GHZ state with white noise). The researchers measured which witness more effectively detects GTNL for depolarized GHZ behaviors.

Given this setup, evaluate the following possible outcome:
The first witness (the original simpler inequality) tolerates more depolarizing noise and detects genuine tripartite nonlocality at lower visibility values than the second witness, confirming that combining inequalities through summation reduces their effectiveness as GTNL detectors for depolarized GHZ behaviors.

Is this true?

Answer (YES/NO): NO